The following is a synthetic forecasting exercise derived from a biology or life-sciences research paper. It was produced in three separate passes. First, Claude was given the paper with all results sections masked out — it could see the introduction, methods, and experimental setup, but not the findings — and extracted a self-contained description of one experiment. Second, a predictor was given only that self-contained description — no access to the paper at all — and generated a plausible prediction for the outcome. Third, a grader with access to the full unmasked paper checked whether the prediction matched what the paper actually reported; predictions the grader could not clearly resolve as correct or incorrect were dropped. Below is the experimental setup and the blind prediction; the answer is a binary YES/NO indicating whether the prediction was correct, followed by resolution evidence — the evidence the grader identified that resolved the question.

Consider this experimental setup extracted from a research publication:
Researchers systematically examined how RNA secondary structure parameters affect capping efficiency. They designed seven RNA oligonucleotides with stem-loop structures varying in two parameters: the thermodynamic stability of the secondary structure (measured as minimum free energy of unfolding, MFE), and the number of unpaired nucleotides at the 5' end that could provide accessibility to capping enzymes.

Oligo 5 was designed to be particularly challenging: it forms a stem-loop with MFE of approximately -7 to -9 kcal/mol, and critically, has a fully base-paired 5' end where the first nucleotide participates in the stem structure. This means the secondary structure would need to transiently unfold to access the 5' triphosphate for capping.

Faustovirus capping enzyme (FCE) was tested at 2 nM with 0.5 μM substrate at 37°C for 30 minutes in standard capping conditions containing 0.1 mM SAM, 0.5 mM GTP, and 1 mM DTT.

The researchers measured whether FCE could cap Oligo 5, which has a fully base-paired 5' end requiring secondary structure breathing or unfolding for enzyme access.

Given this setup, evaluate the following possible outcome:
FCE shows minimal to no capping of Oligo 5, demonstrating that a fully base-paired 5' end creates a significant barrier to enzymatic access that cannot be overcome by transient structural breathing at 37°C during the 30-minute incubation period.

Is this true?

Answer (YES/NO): NO